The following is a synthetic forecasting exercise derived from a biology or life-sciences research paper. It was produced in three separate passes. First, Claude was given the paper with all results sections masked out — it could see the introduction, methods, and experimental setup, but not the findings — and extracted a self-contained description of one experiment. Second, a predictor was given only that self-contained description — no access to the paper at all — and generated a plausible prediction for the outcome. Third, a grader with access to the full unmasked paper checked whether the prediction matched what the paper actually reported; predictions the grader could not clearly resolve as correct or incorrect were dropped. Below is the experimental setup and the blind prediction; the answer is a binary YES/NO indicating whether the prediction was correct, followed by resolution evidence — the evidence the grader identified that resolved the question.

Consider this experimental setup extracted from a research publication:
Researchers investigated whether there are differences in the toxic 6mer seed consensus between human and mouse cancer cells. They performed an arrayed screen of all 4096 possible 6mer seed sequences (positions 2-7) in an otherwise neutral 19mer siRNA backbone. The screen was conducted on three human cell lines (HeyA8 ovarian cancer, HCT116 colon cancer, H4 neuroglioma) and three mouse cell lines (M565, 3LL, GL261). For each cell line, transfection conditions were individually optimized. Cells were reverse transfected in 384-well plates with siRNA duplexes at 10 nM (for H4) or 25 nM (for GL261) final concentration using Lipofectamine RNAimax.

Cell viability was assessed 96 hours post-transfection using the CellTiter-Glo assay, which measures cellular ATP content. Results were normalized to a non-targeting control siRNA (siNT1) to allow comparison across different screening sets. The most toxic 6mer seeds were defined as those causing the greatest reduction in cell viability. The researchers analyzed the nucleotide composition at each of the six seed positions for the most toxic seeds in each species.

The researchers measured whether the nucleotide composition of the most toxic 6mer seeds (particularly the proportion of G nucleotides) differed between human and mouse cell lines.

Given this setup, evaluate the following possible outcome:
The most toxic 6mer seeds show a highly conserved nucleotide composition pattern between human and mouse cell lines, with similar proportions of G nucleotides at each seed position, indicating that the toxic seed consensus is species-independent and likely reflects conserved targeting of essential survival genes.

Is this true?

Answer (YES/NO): NO